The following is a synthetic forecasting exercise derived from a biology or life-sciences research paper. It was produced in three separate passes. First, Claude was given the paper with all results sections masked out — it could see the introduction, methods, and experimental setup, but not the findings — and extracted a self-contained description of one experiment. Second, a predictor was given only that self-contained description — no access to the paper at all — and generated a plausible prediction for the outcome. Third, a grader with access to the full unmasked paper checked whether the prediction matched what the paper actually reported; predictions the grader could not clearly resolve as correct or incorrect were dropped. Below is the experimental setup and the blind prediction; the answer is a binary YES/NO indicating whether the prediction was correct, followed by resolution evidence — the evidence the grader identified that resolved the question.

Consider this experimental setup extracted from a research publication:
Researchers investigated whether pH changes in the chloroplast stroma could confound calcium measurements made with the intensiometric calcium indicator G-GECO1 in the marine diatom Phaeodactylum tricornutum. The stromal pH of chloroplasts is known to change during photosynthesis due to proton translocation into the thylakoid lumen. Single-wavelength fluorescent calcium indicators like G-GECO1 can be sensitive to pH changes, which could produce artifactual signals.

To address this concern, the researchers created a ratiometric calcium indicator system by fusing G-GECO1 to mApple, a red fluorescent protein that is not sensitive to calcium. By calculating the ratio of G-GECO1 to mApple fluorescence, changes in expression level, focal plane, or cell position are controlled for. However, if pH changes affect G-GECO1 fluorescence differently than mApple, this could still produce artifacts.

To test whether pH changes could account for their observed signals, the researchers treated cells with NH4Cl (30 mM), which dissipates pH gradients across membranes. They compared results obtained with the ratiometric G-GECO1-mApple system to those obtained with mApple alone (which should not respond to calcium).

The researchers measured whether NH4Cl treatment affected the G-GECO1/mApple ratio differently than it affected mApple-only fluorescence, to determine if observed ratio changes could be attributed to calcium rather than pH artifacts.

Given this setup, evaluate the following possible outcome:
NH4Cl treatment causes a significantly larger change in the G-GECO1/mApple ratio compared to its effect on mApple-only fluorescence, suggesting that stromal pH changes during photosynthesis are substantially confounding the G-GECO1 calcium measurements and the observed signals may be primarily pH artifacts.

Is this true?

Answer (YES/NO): NO